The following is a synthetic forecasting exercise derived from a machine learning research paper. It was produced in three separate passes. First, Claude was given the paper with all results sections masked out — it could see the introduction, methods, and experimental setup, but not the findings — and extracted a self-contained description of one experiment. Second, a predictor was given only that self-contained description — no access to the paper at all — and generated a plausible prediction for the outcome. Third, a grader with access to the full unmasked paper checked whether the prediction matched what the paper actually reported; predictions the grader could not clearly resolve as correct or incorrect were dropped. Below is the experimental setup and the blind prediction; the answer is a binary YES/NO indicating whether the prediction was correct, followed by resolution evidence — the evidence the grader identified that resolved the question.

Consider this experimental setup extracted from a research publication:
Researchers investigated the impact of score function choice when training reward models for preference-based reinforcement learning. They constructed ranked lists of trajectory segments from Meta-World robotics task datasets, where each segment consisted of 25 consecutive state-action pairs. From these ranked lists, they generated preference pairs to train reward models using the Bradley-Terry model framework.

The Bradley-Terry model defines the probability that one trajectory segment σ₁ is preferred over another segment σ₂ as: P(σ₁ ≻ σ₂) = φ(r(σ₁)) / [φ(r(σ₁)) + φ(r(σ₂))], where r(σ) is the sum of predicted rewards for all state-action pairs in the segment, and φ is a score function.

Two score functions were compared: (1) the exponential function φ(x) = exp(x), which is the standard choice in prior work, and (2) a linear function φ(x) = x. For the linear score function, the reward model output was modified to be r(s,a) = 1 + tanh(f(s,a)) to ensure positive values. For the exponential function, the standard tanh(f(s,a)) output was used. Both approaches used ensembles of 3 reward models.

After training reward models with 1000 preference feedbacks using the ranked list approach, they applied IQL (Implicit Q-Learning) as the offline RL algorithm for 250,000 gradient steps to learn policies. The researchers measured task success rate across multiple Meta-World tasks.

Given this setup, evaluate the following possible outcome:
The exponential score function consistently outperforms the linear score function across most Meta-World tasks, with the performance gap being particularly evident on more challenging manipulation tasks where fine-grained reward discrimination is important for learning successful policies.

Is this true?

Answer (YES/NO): NO